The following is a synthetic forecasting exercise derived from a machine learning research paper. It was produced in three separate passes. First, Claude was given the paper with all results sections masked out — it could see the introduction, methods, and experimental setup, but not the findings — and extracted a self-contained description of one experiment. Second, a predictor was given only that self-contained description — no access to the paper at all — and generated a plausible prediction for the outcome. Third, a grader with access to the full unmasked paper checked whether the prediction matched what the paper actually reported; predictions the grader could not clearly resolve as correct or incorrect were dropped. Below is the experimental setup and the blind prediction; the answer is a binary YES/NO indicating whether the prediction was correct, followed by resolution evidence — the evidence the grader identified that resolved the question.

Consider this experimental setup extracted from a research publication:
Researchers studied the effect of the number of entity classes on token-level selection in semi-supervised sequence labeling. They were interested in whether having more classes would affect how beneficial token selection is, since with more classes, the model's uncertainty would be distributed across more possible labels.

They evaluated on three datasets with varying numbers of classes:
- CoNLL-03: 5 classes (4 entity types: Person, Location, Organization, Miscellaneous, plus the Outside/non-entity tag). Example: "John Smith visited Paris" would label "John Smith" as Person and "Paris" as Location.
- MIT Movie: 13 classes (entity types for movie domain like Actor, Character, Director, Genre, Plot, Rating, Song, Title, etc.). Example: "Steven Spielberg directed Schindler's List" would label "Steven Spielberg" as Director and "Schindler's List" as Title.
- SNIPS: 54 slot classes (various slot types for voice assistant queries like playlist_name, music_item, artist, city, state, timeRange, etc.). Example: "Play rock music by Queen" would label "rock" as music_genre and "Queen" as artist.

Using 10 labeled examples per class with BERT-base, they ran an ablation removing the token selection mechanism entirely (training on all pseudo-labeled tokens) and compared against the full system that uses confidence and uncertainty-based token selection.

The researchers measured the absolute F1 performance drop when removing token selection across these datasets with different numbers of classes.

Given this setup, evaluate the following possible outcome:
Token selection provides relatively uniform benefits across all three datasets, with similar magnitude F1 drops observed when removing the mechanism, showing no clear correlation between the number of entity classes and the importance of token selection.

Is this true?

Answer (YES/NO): NO